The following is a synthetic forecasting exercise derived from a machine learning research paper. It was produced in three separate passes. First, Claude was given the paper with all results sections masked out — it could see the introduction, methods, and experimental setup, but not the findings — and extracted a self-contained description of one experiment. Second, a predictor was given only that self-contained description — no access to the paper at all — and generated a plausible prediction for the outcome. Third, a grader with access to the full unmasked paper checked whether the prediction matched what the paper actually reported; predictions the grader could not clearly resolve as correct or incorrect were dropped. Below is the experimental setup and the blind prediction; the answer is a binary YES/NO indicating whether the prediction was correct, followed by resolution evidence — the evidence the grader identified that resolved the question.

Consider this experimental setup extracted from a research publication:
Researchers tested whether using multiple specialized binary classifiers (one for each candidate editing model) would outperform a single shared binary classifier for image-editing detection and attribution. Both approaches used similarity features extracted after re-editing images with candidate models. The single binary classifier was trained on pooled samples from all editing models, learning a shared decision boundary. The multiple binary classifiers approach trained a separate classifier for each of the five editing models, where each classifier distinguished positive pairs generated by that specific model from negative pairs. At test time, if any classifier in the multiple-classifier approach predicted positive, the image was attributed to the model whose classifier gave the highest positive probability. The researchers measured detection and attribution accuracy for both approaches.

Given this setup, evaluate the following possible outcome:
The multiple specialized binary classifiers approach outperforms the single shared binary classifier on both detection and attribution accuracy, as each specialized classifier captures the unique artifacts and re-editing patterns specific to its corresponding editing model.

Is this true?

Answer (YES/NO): YES